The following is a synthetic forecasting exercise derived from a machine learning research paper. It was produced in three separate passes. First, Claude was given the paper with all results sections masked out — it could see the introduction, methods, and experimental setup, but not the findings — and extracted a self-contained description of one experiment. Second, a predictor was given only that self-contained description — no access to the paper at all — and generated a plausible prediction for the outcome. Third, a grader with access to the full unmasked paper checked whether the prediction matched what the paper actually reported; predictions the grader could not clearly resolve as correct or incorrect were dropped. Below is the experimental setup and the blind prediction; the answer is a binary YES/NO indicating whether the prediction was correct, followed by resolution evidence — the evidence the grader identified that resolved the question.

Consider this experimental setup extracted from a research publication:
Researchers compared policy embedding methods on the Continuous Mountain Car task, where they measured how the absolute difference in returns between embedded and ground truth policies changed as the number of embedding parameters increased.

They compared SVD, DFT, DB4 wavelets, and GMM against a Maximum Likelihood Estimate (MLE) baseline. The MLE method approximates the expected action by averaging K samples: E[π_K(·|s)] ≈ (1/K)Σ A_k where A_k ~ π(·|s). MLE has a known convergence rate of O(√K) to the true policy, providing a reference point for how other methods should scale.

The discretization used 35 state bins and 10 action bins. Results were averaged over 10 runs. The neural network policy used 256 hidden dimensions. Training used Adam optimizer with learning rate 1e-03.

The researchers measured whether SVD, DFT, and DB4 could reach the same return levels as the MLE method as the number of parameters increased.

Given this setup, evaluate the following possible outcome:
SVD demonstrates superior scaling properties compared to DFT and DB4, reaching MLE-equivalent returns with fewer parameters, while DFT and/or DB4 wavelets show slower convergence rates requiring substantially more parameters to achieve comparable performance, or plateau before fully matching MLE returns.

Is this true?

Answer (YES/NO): NO